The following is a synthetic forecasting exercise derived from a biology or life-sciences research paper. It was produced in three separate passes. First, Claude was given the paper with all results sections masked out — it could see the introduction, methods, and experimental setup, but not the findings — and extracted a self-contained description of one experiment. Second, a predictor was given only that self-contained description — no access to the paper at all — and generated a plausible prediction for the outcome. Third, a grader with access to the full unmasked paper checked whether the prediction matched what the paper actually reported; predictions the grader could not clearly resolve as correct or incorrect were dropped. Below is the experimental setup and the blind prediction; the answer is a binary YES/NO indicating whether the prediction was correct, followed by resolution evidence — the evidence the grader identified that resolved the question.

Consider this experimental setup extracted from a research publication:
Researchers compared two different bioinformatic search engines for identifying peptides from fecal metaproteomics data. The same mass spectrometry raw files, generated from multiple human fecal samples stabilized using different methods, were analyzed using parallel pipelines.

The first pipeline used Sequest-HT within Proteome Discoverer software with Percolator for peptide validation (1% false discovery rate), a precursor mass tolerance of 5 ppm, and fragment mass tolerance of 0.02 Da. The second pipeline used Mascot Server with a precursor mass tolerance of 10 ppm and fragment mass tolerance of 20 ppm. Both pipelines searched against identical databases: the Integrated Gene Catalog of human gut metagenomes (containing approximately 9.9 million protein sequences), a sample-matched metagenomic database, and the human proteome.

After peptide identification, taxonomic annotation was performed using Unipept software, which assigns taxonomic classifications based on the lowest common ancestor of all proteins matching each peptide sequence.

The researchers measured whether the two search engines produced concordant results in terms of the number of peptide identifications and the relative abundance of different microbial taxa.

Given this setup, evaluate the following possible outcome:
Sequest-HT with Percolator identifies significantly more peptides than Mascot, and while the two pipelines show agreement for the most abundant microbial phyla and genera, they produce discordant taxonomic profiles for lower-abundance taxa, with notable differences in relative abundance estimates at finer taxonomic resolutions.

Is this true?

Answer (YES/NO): NO